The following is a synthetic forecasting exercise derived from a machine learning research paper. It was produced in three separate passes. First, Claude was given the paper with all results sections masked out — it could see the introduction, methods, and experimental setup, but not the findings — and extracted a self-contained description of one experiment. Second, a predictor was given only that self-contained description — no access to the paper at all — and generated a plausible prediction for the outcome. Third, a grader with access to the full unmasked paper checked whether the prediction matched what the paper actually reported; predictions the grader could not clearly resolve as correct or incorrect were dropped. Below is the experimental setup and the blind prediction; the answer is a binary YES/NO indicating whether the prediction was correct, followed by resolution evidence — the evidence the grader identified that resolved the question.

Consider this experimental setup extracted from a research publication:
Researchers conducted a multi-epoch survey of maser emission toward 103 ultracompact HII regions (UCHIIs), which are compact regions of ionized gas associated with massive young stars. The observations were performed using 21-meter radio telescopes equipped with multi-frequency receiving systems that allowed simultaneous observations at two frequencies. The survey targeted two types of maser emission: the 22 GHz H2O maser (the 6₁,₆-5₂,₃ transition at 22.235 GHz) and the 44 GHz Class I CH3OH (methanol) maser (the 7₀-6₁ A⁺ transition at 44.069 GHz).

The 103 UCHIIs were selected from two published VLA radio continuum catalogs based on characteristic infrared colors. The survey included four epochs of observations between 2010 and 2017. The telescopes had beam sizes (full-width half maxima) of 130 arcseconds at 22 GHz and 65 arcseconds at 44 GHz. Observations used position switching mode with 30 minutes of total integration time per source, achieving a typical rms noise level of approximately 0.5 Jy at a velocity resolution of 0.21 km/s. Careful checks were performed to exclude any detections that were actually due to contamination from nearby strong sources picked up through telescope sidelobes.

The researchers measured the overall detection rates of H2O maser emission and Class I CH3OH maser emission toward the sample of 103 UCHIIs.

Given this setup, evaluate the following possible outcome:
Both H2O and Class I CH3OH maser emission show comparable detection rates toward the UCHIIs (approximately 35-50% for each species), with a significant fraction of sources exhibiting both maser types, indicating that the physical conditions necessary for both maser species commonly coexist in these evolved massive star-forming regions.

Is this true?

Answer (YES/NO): NO